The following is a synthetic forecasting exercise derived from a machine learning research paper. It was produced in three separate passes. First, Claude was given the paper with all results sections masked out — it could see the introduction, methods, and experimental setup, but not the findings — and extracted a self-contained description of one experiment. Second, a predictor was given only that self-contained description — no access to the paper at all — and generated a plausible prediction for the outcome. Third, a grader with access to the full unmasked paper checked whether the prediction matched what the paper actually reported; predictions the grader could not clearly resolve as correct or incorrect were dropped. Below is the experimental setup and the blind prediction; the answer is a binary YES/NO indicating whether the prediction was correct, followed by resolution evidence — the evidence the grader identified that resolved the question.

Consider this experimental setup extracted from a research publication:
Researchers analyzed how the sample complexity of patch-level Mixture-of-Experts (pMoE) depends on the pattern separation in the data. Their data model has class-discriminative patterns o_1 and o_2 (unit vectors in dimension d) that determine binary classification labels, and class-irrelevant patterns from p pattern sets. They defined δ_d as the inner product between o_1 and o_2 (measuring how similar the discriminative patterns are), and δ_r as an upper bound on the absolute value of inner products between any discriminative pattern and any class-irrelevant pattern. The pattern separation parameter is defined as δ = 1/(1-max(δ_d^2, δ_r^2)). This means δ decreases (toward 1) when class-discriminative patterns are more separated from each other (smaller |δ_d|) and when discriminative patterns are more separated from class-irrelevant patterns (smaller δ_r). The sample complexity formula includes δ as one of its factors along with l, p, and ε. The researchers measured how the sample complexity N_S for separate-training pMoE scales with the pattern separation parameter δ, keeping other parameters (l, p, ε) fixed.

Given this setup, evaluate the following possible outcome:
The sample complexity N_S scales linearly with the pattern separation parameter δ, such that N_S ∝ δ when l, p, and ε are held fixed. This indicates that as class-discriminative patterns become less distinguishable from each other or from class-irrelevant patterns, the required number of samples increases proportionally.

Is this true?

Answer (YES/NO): NO